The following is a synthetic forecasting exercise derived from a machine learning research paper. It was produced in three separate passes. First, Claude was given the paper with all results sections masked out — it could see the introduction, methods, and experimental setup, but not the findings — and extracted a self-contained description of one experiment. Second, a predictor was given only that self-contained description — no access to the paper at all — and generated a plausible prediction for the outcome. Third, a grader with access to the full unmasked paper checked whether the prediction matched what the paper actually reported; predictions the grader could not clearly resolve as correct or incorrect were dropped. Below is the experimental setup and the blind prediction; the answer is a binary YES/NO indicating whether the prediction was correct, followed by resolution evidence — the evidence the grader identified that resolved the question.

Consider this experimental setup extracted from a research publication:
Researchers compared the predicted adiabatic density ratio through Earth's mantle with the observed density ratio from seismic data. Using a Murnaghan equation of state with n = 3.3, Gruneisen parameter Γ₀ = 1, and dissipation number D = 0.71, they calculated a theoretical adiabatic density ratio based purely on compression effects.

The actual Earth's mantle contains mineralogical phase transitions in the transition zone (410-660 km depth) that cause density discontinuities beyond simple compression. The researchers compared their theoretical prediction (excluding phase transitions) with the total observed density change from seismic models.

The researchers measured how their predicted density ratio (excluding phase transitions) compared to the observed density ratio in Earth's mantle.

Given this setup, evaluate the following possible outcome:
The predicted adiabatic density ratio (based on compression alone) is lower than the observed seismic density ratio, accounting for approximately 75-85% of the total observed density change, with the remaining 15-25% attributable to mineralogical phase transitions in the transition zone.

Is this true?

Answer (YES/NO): NO